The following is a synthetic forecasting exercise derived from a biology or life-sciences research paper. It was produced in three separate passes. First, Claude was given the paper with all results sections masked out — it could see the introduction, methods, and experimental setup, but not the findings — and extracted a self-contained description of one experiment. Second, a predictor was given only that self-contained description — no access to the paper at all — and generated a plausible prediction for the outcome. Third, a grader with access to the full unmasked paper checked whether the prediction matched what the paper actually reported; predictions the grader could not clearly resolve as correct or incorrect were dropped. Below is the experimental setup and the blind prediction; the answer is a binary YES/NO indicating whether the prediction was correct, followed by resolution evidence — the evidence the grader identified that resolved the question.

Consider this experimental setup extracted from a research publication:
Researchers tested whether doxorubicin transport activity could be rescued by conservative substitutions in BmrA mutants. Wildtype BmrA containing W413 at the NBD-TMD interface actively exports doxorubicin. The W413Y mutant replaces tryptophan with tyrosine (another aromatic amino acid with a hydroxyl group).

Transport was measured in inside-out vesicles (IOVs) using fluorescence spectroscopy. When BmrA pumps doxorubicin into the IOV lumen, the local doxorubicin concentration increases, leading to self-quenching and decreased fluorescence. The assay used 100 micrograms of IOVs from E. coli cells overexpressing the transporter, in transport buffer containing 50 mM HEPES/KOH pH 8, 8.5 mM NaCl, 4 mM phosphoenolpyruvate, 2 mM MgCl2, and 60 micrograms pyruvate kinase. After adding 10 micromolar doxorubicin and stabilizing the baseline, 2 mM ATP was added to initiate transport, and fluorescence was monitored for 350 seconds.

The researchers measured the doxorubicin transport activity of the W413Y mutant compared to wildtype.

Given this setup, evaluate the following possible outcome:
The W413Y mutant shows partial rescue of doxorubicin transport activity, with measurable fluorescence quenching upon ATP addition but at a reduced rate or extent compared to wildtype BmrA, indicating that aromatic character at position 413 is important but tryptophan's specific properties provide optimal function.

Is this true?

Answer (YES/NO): NO